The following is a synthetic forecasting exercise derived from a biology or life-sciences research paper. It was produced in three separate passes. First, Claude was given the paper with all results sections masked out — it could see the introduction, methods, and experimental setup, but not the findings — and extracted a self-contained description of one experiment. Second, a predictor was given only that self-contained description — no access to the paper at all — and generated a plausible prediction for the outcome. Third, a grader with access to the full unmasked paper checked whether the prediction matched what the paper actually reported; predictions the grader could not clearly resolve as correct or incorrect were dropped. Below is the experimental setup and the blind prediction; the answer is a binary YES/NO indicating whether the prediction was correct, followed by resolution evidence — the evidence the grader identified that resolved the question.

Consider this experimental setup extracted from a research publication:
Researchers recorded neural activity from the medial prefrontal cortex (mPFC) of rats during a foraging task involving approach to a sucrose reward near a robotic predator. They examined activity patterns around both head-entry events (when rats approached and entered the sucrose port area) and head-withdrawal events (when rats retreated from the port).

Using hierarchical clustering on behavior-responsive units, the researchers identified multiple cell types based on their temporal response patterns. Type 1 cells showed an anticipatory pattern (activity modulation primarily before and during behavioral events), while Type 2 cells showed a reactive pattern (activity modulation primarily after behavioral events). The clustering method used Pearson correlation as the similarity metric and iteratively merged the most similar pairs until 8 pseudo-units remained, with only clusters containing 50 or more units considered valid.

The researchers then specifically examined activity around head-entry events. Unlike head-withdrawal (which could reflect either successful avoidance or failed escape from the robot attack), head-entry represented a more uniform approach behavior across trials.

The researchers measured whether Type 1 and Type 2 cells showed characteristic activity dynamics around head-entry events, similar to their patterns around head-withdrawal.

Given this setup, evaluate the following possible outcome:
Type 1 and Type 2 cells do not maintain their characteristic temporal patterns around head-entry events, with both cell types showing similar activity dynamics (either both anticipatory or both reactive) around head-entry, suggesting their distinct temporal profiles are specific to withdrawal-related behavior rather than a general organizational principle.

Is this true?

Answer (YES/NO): NO